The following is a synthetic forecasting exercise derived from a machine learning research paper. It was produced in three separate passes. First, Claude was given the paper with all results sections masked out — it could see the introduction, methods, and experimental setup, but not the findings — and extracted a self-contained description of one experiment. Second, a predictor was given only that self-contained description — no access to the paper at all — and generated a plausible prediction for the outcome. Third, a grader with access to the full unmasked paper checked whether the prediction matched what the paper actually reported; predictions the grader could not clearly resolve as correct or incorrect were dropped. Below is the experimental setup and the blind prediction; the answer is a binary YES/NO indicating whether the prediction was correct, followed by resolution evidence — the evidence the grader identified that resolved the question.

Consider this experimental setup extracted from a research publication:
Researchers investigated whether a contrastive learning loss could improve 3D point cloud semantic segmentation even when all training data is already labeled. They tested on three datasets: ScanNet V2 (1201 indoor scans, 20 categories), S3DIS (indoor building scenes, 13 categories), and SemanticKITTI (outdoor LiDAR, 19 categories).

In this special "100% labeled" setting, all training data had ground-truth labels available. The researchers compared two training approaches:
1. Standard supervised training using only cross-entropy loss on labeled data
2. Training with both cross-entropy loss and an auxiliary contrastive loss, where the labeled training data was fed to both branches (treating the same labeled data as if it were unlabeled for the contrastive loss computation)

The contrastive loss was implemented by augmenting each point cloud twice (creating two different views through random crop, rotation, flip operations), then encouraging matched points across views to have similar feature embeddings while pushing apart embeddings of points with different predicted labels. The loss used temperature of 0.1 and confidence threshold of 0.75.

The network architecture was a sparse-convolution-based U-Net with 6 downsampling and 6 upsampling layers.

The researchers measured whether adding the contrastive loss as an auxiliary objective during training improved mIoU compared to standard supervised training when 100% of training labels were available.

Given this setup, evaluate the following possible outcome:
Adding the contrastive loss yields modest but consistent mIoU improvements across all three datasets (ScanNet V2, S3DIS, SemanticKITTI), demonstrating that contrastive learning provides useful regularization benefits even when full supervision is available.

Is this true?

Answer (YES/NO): YES